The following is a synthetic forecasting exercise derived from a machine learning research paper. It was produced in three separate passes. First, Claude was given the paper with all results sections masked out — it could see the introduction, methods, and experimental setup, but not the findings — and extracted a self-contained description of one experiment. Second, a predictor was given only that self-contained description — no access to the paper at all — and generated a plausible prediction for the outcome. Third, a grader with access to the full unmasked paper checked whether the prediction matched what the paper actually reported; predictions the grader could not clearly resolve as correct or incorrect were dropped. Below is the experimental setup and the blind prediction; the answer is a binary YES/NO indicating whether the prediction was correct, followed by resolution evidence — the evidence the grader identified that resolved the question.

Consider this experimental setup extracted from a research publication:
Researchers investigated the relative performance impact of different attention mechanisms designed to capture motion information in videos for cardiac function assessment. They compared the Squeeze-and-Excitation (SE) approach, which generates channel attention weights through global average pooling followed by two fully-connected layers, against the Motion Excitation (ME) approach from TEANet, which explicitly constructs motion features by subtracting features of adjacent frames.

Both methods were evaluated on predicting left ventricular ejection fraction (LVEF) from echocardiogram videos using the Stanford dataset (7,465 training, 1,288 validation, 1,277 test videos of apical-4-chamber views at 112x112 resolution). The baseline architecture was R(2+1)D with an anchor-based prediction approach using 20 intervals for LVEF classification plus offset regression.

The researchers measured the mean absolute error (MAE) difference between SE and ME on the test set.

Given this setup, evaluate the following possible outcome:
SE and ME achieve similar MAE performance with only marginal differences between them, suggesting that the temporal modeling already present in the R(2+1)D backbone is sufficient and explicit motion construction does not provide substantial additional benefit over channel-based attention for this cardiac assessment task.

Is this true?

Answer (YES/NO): YES